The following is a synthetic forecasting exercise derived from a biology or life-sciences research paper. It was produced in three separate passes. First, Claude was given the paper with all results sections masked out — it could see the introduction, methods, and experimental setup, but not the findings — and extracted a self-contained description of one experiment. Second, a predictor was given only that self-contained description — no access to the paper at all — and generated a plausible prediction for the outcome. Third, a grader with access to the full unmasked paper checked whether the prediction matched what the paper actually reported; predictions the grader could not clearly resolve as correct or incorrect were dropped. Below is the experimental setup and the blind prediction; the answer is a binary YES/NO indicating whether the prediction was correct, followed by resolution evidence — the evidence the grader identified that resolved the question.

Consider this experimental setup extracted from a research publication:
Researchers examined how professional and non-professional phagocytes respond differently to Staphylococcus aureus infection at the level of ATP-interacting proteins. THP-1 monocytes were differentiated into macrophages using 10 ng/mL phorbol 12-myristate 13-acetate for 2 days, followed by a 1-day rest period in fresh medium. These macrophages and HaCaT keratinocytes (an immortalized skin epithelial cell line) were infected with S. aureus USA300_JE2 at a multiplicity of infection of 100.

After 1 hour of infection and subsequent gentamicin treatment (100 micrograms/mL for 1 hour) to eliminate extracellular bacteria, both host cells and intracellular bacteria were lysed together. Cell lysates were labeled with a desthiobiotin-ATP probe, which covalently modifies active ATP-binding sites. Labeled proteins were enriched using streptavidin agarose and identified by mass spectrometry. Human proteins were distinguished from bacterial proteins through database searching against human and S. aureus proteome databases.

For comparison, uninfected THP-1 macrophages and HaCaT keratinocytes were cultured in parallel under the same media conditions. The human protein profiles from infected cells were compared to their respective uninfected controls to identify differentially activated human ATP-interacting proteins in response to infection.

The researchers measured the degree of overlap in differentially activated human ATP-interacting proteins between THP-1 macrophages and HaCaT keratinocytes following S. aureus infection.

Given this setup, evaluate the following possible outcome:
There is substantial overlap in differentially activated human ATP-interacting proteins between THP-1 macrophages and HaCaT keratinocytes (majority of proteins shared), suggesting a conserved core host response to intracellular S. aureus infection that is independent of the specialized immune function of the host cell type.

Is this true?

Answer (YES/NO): NO